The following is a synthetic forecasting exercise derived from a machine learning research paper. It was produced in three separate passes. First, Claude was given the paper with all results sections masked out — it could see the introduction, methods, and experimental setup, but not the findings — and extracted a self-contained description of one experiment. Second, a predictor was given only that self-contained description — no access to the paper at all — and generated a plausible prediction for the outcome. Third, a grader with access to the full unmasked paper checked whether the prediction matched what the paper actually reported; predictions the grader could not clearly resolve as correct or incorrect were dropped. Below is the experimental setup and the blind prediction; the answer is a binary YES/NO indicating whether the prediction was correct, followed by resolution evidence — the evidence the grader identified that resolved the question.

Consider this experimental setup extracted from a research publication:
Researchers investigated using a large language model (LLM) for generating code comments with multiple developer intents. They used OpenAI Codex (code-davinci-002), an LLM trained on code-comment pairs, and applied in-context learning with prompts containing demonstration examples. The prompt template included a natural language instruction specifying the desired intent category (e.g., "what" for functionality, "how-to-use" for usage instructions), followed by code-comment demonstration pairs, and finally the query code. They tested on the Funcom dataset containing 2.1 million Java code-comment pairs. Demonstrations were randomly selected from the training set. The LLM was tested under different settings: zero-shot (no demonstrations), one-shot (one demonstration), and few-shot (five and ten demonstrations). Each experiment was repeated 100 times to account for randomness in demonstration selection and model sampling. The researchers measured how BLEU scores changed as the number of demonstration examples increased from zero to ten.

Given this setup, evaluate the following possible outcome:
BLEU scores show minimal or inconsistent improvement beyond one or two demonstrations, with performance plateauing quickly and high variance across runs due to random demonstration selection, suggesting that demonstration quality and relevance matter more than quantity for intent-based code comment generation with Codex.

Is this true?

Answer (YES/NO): NO